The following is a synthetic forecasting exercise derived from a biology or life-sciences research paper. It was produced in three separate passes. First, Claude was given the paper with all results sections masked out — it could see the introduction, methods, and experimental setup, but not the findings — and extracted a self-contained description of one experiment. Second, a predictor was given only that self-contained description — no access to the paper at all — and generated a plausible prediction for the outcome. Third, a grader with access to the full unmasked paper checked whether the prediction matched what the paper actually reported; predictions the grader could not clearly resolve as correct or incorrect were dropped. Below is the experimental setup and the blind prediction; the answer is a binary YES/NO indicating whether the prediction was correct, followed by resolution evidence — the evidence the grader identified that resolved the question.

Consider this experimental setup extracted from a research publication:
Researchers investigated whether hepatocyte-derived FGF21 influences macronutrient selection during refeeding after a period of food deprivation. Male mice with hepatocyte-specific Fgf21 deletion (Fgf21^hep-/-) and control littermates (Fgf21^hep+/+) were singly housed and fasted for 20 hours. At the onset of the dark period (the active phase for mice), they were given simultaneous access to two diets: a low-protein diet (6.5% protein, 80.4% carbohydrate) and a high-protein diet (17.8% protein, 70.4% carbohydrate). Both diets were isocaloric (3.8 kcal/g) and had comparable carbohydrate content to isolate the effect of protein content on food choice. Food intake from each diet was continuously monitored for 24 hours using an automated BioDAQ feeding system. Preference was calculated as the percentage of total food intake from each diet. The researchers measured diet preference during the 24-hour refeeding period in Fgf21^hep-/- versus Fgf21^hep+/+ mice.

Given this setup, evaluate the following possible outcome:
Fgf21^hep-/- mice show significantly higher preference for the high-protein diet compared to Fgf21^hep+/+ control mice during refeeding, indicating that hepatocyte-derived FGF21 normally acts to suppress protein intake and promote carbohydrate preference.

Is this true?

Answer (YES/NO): NO